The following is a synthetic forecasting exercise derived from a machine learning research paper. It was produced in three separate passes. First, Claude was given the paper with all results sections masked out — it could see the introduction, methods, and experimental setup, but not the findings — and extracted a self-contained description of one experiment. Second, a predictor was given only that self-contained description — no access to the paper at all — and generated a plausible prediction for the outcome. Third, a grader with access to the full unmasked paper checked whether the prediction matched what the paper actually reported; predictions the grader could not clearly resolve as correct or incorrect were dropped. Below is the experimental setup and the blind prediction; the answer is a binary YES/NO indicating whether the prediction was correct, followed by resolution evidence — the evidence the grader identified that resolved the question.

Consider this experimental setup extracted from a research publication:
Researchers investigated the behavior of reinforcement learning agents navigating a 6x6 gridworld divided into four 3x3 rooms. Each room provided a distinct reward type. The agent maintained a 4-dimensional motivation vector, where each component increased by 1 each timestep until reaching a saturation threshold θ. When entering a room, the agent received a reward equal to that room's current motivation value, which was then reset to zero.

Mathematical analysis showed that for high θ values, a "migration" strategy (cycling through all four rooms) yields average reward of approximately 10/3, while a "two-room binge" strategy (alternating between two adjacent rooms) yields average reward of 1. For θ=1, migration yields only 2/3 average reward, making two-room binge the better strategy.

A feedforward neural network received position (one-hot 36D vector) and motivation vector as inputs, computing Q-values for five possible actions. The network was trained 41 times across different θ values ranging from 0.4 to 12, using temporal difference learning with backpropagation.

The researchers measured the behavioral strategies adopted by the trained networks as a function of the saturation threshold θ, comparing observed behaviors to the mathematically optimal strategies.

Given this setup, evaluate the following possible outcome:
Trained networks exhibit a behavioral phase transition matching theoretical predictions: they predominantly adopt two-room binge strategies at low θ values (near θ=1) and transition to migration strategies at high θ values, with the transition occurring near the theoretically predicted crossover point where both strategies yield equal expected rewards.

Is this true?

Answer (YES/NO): YES